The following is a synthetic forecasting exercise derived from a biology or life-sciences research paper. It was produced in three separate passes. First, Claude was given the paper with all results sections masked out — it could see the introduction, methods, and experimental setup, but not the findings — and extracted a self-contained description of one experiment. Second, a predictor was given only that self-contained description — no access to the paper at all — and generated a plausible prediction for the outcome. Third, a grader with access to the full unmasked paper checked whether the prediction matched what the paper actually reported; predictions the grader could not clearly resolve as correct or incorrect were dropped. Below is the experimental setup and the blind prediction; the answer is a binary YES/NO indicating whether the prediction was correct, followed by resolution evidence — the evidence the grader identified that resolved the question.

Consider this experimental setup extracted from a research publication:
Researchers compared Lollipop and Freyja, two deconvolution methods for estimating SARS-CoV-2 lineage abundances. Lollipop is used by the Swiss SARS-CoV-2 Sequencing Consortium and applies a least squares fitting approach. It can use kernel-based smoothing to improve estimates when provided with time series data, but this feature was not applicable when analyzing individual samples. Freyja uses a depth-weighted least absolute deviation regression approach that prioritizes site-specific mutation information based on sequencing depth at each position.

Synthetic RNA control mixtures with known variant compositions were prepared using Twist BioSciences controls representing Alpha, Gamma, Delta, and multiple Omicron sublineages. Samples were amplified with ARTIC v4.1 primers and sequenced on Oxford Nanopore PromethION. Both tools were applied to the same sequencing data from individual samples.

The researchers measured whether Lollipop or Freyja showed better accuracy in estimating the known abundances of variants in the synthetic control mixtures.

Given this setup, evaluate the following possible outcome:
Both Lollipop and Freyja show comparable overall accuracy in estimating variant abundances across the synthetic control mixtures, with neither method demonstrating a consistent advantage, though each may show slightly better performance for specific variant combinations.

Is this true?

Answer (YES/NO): NO